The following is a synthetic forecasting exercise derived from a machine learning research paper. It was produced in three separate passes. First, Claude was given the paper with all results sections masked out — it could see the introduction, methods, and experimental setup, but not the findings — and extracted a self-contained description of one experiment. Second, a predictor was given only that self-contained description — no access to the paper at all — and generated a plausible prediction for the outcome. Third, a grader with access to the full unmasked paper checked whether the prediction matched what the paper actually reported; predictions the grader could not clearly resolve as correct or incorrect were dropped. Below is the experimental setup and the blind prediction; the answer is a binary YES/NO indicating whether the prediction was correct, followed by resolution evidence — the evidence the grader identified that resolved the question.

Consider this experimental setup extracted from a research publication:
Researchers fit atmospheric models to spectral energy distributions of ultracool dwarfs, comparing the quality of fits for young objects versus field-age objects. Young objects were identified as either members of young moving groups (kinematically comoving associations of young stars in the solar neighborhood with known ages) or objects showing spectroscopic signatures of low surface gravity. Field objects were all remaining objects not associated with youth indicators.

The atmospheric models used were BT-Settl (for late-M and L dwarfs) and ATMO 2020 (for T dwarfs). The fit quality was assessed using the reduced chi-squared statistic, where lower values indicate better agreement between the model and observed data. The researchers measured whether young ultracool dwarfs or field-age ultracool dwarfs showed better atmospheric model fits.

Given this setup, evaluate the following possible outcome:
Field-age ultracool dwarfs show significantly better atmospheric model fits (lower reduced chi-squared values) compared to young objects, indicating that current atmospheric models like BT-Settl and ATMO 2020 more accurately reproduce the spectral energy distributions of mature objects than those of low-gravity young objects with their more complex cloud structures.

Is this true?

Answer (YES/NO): NO